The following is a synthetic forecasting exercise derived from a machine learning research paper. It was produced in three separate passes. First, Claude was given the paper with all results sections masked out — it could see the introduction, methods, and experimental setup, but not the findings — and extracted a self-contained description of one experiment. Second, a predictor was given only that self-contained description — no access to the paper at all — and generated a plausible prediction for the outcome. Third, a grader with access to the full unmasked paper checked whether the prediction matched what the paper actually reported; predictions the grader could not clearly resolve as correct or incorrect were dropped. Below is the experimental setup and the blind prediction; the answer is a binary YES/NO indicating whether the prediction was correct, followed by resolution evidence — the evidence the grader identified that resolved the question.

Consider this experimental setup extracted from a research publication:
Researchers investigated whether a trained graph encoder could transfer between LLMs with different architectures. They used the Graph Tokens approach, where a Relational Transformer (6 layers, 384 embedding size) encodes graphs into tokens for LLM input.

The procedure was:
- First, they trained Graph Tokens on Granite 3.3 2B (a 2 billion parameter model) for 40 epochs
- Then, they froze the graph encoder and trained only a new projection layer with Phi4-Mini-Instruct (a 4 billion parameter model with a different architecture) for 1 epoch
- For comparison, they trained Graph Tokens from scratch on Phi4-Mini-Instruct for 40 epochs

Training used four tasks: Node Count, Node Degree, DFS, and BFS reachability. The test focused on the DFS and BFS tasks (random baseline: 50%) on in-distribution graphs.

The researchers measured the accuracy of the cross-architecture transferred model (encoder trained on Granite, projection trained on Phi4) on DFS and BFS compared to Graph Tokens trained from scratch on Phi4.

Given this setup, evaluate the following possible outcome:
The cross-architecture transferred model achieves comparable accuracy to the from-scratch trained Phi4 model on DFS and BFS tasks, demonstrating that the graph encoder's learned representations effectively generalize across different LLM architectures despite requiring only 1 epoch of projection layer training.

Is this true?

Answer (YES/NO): NO